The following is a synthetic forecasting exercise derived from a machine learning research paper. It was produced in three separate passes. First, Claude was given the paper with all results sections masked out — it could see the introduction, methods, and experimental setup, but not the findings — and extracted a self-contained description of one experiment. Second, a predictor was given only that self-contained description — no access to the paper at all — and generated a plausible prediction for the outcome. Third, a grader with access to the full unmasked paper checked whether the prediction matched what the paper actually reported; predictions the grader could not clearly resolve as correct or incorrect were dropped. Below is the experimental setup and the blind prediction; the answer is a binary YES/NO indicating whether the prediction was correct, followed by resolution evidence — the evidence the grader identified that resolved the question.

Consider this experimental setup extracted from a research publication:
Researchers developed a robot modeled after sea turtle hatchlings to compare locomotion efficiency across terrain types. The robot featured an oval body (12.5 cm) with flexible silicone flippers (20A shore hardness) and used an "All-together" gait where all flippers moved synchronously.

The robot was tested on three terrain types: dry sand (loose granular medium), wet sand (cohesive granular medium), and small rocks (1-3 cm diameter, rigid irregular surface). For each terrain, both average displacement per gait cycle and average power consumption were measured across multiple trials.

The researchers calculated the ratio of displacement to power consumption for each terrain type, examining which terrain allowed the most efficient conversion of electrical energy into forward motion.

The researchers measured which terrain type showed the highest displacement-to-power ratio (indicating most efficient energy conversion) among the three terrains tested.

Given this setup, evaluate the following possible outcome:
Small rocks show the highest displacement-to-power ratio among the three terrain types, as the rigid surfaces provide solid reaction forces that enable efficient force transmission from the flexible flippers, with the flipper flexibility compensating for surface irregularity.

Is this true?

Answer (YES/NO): NO